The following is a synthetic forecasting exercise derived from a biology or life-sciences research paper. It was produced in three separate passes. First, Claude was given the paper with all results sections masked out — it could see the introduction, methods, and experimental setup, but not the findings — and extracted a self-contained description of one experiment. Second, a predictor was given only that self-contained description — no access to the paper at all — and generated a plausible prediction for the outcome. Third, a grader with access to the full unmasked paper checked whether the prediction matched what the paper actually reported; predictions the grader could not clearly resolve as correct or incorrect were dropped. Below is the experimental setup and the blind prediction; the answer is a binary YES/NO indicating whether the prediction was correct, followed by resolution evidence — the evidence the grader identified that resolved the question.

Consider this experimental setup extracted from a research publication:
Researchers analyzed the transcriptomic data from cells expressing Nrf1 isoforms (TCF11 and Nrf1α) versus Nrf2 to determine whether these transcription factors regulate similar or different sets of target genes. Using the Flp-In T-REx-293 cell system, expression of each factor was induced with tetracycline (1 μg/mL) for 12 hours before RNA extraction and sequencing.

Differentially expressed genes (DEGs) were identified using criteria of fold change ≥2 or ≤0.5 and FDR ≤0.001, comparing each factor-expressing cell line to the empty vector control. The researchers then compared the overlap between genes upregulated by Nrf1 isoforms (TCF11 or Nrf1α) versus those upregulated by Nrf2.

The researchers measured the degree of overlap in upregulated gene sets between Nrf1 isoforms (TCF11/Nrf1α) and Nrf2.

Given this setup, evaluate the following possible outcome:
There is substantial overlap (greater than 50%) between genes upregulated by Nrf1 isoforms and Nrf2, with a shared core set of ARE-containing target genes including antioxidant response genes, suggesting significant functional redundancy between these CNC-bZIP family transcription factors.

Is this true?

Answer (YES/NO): NO